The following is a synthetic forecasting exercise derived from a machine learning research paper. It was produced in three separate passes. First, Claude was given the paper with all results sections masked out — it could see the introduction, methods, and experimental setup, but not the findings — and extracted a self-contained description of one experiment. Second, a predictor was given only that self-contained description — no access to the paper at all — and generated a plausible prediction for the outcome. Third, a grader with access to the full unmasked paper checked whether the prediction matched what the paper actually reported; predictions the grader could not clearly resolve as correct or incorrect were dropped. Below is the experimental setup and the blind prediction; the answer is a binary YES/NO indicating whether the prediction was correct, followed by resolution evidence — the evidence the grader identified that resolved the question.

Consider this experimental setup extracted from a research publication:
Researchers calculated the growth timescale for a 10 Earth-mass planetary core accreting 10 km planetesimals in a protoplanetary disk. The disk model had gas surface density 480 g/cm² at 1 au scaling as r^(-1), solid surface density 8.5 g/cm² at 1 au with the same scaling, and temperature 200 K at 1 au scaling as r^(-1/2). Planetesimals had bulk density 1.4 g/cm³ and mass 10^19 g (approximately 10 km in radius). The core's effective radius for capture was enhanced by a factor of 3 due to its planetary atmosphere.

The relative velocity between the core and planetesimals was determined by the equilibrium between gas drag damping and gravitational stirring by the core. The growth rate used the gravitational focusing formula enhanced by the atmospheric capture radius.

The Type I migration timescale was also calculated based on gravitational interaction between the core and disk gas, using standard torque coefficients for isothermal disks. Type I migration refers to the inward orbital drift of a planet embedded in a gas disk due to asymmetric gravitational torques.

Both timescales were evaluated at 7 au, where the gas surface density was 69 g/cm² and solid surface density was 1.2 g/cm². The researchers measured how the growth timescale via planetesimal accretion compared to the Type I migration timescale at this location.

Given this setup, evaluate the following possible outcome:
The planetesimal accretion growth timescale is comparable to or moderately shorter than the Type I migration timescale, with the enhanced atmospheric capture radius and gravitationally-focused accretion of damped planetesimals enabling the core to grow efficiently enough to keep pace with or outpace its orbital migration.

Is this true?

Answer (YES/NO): NO